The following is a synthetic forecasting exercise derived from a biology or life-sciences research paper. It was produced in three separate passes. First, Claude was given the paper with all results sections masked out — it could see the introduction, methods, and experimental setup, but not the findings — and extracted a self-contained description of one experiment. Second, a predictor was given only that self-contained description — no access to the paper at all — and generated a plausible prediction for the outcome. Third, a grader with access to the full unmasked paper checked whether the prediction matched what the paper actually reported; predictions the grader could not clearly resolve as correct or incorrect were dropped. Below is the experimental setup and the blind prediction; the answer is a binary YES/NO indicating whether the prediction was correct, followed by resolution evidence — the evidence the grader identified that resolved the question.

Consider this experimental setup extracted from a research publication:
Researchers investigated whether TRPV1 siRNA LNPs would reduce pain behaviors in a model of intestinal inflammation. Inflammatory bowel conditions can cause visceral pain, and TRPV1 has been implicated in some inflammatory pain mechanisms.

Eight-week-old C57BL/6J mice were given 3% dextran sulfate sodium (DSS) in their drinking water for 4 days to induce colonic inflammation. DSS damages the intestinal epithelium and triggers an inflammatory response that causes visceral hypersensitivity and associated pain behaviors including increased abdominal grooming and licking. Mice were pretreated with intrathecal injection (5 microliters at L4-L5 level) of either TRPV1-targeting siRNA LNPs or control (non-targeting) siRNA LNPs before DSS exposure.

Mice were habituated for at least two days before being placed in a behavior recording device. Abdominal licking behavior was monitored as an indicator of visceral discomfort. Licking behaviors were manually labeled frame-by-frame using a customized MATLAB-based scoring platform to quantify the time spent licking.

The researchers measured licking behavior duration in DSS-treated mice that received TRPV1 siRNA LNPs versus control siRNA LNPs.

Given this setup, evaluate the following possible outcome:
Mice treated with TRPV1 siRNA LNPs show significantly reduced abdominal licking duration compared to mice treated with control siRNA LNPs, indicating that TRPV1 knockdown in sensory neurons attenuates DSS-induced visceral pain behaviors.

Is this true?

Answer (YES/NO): YES